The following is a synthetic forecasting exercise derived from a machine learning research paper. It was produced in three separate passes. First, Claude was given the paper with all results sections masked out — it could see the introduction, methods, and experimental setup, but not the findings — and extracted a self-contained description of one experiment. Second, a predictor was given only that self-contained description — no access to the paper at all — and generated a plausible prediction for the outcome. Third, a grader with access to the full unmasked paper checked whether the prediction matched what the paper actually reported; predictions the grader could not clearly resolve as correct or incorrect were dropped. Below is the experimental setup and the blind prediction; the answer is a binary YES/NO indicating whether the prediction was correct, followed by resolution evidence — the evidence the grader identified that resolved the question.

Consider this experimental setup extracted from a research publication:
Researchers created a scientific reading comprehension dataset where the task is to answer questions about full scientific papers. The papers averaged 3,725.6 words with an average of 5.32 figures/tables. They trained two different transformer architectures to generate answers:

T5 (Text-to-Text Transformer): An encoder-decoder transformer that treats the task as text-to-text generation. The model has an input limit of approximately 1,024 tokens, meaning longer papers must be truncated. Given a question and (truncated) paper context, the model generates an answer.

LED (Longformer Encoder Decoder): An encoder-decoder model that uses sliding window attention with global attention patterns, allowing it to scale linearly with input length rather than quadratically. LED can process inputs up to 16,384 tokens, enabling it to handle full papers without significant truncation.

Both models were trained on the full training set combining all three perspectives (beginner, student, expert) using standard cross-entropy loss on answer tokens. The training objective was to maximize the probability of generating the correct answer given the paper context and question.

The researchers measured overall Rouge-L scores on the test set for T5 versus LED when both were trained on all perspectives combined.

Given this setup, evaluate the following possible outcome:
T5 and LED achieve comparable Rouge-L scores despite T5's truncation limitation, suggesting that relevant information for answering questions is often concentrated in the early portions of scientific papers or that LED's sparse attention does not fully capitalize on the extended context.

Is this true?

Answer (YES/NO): NO